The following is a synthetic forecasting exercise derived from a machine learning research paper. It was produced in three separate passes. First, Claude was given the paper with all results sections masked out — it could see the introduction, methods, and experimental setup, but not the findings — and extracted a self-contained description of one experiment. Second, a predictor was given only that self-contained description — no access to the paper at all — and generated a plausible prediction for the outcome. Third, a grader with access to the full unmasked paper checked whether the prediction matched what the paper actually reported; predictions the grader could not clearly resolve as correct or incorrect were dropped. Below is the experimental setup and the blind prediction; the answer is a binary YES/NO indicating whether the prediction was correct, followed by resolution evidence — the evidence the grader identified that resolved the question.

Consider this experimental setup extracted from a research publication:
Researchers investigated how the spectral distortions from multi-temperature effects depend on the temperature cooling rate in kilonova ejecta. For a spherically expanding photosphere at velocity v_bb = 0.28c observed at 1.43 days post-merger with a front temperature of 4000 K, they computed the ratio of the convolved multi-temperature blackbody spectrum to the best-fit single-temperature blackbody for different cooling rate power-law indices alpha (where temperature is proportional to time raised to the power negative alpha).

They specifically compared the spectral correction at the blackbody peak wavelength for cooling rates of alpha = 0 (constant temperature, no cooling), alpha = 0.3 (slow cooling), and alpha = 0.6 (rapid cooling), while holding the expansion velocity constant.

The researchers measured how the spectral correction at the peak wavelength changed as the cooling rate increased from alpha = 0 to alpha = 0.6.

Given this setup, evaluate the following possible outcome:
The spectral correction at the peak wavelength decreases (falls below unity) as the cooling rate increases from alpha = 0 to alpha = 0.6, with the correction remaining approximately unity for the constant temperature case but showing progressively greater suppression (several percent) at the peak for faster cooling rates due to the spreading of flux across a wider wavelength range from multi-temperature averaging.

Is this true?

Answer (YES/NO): YES